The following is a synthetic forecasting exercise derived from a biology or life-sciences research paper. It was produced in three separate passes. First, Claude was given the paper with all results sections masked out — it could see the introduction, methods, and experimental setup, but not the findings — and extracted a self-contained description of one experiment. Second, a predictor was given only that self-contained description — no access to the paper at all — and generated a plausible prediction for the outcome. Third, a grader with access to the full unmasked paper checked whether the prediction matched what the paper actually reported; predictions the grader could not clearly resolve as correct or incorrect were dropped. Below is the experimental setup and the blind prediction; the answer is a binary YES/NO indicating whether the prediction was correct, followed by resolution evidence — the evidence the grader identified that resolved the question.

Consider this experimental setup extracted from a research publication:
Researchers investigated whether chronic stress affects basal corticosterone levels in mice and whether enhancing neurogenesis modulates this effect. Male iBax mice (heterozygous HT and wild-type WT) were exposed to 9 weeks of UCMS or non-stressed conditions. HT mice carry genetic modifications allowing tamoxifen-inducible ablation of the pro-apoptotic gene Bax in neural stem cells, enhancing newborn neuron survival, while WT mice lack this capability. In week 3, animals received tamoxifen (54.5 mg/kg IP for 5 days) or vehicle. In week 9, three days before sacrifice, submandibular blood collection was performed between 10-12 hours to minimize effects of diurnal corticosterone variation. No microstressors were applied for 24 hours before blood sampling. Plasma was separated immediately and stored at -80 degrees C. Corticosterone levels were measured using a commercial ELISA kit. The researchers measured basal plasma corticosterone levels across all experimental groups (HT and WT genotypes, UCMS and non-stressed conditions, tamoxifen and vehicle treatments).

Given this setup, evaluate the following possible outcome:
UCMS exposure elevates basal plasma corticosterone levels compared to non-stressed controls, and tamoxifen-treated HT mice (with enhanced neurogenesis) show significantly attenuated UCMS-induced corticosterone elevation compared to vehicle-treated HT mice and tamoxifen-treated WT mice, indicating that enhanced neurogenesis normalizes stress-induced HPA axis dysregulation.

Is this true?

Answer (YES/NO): NO